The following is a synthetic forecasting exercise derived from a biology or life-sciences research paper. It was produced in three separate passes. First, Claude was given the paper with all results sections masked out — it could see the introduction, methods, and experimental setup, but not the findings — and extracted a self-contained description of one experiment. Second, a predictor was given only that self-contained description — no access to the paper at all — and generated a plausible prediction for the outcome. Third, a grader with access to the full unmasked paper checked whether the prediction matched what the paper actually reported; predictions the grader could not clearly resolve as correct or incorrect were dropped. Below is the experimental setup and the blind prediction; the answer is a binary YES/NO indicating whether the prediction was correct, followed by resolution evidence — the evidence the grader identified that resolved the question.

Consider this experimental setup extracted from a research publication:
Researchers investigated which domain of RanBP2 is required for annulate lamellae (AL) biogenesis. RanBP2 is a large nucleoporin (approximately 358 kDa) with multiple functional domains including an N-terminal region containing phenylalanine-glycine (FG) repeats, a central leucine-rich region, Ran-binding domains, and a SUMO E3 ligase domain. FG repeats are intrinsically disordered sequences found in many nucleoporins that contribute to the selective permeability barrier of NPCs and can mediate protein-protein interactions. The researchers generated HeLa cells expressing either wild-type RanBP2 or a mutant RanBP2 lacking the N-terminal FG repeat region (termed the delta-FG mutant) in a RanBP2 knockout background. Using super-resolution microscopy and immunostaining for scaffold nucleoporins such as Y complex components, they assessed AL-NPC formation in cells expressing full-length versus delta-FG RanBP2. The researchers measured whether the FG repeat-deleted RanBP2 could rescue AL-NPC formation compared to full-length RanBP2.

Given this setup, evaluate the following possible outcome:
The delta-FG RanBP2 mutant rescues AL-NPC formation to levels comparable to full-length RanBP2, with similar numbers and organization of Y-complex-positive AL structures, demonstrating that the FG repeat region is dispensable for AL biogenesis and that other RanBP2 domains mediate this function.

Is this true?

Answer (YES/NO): NO